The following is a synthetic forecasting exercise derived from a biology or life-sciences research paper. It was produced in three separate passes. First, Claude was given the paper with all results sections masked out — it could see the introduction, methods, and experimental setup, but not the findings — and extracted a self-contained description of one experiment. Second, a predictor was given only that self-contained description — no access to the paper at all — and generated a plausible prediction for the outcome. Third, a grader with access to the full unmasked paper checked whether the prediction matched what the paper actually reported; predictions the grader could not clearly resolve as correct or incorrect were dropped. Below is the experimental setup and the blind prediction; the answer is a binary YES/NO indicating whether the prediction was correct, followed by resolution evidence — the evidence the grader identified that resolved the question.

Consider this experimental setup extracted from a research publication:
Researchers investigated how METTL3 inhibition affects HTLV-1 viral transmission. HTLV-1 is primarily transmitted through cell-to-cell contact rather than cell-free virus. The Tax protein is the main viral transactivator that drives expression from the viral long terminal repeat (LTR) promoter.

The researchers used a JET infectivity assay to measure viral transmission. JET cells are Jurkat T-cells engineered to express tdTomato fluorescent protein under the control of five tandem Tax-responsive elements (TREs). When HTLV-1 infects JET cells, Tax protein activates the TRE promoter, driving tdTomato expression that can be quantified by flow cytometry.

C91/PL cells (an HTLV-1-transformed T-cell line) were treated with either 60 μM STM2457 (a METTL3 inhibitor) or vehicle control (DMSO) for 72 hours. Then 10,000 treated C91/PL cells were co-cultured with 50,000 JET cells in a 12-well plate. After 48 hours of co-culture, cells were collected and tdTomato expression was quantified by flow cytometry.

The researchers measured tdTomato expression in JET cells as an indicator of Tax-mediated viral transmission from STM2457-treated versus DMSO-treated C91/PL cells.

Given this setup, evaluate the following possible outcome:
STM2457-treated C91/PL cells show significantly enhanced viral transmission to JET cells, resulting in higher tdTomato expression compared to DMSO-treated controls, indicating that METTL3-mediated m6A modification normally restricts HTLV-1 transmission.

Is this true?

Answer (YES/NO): NO